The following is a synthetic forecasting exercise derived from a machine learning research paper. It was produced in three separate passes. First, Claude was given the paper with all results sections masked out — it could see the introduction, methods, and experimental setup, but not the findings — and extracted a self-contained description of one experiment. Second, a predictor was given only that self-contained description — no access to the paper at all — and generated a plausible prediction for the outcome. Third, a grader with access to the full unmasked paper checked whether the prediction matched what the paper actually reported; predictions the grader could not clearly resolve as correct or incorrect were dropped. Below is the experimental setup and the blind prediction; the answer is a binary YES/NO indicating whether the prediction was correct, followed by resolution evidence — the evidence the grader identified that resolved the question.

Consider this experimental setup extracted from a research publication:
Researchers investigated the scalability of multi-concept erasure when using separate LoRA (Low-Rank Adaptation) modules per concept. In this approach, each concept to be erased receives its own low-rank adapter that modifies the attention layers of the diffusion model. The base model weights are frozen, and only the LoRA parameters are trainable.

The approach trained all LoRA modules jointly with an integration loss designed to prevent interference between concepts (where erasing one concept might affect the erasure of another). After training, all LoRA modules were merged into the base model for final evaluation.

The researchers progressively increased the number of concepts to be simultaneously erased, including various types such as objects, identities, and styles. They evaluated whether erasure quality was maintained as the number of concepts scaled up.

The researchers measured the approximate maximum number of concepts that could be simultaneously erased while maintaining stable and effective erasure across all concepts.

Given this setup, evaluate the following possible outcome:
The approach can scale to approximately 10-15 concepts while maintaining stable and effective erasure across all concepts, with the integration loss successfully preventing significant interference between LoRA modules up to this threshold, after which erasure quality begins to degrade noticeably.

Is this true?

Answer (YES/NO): NO